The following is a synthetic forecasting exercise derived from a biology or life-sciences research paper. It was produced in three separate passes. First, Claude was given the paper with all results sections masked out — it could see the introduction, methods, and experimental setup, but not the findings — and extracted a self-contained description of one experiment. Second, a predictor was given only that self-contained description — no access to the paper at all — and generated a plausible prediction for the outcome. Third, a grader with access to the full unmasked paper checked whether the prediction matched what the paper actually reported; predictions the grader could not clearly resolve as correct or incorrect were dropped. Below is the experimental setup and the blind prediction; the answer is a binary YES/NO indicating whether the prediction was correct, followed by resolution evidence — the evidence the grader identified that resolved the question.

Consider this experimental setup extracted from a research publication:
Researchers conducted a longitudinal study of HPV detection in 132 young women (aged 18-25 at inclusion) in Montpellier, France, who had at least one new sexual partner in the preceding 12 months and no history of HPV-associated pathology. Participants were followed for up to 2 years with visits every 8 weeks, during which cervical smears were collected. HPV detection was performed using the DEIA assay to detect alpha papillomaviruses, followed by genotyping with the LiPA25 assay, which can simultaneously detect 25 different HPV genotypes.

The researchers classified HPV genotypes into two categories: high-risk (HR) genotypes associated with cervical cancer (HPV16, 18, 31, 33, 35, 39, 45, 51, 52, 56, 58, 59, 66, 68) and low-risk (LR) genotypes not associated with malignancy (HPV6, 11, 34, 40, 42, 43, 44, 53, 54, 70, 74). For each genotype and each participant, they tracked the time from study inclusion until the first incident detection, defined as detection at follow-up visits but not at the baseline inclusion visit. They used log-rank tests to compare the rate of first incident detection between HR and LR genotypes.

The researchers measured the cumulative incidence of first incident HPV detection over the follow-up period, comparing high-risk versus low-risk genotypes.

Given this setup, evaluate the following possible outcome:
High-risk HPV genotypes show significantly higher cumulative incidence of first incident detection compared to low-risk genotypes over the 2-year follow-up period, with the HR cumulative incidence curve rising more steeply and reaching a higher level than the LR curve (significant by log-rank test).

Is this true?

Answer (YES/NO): YES